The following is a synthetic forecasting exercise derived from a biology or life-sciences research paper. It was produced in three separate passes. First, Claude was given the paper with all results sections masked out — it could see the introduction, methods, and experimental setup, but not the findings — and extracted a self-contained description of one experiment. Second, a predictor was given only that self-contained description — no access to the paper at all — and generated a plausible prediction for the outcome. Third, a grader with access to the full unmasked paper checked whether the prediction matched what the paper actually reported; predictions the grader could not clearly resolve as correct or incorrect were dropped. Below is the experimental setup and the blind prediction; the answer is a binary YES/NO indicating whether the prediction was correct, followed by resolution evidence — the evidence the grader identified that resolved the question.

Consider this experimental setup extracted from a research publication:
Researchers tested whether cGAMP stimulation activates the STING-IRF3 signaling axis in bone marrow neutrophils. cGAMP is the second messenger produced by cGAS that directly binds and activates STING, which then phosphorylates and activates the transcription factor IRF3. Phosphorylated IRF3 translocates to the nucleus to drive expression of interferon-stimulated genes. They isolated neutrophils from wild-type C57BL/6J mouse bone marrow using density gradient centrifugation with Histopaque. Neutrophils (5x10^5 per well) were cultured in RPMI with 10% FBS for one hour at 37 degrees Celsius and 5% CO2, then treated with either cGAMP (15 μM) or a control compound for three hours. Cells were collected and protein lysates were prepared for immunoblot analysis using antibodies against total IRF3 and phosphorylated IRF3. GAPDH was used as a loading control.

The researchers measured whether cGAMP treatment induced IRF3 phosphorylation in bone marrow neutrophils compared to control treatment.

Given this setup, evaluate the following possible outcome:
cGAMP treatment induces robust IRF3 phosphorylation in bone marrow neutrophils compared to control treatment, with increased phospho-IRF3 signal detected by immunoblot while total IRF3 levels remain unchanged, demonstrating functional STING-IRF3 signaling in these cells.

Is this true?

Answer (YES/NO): YES